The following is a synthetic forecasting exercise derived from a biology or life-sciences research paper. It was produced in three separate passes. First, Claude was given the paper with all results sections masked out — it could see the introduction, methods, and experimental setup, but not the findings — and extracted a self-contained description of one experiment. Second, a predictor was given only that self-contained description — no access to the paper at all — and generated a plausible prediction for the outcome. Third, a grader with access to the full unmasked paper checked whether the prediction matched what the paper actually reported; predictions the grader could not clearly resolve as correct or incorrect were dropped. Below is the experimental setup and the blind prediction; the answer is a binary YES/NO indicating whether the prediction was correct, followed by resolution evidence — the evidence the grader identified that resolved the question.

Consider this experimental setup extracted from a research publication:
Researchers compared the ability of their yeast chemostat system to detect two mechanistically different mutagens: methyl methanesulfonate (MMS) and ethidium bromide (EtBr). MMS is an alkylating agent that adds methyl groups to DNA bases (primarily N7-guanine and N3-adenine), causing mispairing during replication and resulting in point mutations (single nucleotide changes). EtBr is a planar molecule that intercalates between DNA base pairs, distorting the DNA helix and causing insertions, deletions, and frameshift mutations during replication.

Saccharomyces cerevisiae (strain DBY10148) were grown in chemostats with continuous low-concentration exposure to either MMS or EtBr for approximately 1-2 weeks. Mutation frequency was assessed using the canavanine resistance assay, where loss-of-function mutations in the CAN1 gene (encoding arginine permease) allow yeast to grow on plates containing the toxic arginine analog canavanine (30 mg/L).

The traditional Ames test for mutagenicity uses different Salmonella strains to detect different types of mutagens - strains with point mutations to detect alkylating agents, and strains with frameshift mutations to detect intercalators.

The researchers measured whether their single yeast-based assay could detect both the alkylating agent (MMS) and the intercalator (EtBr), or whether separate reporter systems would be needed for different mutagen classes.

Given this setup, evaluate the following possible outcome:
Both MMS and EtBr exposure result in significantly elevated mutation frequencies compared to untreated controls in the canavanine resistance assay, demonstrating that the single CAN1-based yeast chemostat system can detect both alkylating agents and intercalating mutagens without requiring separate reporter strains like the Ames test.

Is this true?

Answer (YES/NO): YES